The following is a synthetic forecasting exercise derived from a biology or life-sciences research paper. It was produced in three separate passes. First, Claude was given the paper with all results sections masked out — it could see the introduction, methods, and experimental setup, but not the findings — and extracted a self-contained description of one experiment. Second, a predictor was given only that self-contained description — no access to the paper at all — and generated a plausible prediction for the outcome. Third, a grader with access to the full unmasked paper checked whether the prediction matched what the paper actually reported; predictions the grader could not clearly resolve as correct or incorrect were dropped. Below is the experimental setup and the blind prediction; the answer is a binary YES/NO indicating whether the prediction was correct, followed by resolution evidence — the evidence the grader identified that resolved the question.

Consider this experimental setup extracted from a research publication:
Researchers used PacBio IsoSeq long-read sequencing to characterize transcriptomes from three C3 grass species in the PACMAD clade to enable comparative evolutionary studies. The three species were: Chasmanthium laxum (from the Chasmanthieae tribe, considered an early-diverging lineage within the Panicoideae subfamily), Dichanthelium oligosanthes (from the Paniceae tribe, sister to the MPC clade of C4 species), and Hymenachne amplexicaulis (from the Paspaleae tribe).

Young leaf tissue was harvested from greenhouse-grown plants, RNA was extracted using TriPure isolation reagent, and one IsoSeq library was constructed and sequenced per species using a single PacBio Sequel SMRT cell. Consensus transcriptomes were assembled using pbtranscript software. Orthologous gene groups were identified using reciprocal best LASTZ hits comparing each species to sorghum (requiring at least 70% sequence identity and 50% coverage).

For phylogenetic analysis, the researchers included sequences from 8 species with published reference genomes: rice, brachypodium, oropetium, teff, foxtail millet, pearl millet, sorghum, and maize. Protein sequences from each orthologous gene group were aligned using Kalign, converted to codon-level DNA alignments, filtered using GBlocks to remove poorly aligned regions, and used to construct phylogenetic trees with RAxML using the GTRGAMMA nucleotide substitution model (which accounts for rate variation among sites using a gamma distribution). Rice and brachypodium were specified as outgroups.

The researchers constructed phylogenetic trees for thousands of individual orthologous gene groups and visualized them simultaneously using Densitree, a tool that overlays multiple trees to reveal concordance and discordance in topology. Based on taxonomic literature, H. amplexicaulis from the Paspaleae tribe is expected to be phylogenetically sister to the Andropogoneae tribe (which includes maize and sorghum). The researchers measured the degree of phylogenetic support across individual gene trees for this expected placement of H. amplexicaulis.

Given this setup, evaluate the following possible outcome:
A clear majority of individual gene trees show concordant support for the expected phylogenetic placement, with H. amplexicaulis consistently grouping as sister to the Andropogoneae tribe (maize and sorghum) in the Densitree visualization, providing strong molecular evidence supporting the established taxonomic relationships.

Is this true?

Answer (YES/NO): NO